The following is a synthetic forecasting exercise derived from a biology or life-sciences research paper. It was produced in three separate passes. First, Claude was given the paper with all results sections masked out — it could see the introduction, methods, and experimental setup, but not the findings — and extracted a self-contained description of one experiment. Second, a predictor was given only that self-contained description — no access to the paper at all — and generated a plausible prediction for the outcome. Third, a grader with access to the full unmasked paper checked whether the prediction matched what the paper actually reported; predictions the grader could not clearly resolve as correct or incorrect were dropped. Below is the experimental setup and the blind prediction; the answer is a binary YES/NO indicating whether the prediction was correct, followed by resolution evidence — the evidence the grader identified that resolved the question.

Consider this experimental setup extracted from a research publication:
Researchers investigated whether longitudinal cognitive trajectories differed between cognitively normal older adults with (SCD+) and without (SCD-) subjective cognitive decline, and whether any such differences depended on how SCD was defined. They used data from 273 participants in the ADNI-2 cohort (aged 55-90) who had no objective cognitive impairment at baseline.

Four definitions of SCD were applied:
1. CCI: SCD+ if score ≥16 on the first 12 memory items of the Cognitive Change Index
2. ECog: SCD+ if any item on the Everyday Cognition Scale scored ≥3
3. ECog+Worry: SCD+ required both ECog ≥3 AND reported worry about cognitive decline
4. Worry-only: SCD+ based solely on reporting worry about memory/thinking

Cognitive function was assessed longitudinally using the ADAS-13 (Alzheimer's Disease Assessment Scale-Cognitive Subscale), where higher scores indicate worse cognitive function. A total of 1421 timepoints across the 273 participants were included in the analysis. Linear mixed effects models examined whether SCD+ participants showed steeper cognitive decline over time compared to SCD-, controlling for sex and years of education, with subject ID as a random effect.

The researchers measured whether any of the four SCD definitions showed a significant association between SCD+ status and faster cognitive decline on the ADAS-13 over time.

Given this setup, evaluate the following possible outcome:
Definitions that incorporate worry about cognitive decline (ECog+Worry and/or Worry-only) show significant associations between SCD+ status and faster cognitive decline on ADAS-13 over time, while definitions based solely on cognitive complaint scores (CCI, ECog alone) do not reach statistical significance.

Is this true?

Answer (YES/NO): NO